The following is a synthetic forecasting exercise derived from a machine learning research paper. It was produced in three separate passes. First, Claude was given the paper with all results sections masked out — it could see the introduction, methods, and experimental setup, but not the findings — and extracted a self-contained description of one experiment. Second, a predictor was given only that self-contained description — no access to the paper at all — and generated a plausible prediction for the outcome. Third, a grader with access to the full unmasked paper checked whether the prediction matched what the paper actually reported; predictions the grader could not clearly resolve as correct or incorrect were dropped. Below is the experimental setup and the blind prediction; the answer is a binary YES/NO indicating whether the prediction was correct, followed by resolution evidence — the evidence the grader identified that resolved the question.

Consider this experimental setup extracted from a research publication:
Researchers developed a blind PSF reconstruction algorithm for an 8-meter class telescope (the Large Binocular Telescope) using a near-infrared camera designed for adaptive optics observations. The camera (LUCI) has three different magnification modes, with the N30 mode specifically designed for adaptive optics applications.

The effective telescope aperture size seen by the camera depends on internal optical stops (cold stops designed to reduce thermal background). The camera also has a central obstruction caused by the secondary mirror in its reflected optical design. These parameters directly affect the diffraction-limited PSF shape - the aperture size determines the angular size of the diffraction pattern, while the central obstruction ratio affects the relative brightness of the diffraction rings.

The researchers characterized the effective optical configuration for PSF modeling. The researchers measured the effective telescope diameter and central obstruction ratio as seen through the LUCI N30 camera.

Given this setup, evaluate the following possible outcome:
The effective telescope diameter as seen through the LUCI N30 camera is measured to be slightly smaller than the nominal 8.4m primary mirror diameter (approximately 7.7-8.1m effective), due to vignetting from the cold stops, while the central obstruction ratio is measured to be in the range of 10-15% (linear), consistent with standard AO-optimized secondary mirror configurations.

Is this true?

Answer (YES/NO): NO